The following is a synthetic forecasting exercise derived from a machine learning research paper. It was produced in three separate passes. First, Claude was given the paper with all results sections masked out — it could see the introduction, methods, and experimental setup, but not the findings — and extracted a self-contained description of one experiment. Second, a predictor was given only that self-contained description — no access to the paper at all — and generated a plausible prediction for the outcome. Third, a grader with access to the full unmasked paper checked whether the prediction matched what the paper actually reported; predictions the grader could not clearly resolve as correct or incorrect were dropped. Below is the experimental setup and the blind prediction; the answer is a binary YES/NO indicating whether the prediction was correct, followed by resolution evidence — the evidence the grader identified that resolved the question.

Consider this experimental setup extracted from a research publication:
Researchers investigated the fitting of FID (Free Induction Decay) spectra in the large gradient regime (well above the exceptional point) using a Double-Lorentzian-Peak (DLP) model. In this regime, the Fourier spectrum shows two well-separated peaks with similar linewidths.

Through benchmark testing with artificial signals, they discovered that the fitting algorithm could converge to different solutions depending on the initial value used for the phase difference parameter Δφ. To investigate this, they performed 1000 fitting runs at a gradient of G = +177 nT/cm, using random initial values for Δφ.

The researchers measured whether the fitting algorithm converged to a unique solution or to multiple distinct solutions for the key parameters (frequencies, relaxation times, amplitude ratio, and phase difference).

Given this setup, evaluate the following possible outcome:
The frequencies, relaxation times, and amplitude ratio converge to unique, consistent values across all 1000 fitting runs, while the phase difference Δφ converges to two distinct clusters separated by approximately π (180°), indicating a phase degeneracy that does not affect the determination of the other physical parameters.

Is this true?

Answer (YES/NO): NO